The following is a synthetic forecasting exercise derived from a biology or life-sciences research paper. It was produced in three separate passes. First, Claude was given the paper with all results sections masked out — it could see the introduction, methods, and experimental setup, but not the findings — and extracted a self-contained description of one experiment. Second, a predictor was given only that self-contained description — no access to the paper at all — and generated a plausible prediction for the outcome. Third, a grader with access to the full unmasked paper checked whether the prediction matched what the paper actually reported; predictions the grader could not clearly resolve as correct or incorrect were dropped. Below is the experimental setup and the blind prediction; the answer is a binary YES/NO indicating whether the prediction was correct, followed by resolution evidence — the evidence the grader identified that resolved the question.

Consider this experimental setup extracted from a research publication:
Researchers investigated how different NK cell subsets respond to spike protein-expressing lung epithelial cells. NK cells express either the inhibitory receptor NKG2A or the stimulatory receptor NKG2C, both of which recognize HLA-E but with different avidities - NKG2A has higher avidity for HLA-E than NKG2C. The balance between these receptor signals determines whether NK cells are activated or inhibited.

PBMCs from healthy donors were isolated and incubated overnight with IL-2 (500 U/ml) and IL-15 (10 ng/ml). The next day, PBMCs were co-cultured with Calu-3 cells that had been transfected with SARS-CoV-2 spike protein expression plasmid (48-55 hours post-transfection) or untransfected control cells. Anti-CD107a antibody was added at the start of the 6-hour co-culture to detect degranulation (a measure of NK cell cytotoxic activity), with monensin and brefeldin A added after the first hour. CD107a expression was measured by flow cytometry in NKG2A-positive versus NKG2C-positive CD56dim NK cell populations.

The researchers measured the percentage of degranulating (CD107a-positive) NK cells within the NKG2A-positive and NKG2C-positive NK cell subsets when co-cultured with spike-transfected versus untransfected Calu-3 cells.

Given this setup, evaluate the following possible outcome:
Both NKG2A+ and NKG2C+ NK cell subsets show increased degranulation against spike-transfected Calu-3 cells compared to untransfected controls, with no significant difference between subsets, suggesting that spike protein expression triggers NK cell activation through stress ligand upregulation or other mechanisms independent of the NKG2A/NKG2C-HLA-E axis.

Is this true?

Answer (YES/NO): NO